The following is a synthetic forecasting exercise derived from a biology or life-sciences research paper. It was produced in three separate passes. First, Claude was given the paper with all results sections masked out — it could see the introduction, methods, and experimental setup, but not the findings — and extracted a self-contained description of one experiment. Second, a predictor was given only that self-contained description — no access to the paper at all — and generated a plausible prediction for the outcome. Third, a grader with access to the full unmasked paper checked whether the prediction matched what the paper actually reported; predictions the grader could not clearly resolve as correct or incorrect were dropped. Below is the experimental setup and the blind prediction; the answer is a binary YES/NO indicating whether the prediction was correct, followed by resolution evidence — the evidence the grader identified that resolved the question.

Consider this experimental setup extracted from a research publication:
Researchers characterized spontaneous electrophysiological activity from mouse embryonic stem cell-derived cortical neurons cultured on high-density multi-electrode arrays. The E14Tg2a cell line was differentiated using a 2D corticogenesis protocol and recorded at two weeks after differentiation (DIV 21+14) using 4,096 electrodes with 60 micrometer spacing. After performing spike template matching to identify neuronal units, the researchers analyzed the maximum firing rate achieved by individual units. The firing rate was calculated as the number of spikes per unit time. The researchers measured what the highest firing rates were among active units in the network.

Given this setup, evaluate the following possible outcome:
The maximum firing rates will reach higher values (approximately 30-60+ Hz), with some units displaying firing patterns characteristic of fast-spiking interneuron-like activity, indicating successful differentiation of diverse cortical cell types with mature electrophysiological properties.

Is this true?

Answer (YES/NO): NO